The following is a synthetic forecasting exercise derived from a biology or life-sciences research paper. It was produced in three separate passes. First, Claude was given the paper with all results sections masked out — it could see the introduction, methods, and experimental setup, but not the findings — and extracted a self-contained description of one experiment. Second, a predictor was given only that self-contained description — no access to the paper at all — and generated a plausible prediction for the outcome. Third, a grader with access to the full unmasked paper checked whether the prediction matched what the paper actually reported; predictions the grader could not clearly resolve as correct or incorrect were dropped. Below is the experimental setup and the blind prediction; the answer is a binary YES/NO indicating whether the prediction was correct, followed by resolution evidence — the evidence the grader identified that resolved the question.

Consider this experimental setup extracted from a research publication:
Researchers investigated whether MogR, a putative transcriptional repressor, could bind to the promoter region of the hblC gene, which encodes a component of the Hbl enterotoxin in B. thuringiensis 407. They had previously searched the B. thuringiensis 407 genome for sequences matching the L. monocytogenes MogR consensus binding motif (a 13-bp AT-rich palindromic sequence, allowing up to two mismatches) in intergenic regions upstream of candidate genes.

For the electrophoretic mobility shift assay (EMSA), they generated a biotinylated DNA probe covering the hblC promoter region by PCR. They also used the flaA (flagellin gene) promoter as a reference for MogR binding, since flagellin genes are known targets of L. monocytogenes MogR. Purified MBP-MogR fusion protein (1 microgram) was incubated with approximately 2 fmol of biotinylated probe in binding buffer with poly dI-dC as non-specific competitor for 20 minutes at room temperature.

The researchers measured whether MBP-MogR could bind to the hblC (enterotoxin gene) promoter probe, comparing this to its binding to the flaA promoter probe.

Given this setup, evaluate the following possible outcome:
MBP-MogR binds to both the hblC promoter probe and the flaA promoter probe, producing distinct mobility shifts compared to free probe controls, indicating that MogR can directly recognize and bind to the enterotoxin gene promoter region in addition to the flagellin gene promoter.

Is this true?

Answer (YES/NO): YES